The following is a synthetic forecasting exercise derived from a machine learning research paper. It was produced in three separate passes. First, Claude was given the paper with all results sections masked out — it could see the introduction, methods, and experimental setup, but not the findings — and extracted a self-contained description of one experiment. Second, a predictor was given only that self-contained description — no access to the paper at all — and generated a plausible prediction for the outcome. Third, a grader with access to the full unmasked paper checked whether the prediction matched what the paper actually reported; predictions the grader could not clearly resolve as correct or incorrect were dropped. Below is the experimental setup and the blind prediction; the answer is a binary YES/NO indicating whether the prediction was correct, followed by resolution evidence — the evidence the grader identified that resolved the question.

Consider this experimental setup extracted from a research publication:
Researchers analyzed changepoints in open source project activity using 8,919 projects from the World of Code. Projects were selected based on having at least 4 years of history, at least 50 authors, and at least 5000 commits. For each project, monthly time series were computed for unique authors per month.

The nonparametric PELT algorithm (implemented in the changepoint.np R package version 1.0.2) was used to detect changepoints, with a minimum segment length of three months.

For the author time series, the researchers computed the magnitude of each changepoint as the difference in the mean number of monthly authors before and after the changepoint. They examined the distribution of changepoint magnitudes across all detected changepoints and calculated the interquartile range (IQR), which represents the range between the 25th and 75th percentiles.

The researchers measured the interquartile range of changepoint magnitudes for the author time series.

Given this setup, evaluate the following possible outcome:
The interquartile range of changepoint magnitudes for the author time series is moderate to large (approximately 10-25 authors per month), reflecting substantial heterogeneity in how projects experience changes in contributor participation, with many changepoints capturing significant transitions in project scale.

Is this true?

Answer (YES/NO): NO